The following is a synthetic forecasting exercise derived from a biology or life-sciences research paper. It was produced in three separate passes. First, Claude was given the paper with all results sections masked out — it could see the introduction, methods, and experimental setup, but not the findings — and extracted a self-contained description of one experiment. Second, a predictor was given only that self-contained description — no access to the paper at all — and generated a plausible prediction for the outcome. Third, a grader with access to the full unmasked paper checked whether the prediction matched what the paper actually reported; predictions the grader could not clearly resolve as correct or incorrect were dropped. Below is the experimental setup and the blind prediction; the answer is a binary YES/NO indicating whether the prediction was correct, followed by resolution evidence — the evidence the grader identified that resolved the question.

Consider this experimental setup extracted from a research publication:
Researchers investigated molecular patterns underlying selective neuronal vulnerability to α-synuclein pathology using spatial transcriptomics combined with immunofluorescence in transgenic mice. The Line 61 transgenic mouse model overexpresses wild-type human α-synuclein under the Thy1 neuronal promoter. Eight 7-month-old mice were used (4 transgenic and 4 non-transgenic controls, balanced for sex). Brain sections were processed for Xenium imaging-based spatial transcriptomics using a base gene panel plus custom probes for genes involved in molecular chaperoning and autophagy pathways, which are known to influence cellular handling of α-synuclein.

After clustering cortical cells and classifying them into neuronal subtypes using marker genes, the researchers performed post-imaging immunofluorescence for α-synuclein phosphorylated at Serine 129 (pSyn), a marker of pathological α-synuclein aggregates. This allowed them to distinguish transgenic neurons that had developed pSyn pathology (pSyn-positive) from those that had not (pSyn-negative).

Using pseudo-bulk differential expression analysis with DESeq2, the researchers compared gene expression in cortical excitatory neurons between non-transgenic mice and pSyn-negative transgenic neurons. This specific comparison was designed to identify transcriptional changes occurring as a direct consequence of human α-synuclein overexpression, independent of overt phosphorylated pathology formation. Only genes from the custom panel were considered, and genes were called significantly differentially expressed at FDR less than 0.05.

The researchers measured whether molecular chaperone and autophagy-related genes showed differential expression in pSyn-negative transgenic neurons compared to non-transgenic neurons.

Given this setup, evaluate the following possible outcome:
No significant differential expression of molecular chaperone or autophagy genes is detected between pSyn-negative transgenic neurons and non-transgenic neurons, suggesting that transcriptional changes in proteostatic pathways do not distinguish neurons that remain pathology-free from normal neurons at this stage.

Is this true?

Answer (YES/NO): NO